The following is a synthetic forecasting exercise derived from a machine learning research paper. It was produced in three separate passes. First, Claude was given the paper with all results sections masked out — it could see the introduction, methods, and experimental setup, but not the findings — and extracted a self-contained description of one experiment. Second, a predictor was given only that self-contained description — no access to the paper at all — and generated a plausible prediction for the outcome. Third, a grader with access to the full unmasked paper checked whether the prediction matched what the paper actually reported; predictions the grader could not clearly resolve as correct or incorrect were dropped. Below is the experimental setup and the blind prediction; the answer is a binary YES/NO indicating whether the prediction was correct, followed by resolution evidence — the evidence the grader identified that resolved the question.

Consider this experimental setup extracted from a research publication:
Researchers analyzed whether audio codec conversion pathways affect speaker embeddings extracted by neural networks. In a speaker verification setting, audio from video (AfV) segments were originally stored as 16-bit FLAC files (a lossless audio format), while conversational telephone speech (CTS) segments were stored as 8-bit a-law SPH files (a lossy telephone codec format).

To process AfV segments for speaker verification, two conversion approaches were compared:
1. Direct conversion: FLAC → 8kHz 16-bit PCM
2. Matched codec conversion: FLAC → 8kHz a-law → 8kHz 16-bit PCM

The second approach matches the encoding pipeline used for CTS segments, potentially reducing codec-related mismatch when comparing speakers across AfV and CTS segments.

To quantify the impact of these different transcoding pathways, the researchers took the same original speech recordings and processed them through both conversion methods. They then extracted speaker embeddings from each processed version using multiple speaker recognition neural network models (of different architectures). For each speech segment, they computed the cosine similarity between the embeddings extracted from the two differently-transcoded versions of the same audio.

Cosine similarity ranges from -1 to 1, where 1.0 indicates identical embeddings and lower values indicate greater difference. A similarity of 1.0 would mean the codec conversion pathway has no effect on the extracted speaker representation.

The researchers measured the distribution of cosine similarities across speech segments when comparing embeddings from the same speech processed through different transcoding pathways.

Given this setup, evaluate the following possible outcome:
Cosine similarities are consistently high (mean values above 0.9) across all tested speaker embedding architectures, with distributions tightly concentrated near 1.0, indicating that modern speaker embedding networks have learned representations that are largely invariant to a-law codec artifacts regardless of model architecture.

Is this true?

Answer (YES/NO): NO